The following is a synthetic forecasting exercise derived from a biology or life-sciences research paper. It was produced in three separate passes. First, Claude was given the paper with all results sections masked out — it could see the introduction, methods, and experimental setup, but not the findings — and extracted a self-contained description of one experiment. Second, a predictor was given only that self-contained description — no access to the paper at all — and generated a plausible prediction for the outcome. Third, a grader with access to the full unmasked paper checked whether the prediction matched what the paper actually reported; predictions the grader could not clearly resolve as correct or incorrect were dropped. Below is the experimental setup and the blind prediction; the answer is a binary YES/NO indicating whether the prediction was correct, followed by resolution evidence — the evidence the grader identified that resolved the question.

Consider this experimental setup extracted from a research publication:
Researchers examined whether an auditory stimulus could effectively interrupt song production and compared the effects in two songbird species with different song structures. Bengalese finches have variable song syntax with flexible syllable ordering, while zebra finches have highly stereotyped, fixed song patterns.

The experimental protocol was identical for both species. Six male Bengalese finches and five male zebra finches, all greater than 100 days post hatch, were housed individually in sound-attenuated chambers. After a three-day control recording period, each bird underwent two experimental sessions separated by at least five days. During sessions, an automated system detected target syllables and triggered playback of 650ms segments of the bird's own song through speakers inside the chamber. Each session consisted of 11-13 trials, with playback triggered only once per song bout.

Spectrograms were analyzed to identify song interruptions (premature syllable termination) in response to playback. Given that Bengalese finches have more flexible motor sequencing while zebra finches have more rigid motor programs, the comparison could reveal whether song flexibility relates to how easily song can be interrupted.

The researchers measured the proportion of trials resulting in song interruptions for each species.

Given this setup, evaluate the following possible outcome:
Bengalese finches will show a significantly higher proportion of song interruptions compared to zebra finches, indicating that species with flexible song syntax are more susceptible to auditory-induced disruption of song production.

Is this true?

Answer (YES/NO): YES